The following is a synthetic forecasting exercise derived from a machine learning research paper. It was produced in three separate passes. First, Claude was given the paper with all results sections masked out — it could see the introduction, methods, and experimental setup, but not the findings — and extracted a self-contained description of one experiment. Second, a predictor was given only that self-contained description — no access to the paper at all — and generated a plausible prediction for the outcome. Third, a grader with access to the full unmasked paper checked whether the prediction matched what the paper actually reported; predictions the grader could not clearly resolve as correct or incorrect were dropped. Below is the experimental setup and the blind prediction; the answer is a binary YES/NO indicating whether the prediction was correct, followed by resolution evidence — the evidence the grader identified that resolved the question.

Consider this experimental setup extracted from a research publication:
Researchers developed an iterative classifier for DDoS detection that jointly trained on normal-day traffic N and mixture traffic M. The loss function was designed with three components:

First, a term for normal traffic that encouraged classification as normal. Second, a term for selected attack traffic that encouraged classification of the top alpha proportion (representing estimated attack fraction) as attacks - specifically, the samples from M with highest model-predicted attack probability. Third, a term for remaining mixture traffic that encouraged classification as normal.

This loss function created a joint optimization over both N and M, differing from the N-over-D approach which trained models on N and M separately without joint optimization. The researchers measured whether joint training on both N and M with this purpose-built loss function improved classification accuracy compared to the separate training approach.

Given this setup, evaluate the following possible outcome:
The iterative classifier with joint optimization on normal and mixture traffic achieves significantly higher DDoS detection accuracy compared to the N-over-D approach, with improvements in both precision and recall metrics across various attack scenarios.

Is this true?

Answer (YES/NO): NO